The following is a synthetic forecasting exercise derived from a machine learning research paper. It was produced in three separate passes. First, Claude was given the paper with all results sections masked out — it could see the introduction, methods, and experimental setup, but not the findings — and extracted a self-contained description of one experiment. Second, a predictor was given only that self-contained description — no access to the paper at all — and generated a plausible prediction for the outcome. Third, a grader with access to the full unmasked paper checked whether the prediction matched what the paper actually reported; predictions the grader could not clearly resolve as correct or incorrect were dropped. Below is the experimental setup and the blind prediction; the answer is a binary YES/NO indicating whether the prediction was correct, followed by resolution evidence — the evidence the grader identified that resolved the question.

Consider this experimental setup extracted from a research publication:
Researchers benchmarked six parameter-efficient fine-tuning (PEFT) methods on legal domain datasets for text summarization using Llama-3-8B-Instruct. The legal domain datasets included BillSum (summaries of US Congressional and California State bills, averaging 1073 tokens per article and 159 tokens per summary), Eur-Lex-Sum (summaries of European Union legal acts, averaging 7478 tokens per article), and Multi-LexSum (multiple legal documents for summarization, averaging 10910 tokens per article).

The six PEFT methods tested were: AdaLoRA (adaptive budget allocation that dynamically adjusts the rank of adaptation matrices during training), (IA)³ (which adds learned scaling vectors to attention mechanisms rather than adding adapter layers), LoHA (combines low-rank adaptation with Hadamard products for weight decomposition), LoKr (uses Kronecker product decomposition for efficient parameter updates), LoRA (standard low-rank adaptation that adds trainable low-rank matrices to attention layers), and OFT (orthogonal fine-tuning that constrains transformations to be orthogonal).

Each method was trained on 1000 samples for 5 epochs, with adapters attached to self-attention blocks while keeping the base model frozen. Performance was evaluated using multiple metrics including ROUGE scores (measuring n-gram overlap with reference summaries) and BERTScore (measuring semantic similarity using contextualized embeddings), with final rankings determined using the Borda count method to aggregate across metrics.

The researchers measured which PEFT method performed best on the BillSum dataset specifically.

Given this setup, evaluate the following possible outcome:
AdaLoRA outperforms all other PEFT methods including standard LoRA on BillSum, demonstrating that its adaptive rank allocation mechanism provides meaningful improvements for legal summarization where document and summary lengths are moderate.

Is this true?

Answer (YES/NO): NO